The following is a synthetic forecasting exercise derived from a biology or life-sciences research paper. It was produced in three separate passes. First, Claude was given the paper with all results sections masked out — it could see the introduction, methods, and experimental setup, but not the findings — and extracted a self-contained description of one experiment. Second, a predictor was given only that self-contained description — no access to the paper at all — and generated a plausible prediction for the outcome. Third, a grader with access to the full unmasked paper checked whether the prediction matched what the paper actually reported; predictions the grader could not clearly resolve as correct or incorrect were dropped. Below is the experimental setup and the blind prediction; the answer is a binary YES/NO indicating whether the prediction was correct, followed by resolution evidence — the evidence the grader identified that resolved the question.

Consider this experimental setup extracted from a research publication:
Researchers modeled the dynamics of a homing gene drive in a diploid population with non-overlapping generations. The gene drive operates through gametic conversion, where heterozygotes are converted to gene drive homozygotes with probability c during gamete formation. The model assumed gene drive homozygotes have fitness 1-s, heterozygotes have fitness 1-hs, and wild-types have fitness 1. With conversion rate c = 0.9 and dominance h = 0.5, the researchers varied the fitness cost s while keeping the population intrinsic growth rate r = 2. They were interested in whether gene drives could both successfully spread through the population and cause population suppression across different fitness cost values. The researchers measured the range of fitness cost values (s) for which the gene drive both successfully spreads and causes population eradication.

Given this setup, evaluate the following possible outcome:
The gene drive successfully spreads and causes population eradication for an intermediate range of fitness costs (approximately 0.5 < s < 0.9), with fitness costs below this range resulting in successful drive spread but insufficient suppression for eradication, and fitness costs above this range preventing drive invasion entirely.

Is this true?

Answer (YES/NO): NO